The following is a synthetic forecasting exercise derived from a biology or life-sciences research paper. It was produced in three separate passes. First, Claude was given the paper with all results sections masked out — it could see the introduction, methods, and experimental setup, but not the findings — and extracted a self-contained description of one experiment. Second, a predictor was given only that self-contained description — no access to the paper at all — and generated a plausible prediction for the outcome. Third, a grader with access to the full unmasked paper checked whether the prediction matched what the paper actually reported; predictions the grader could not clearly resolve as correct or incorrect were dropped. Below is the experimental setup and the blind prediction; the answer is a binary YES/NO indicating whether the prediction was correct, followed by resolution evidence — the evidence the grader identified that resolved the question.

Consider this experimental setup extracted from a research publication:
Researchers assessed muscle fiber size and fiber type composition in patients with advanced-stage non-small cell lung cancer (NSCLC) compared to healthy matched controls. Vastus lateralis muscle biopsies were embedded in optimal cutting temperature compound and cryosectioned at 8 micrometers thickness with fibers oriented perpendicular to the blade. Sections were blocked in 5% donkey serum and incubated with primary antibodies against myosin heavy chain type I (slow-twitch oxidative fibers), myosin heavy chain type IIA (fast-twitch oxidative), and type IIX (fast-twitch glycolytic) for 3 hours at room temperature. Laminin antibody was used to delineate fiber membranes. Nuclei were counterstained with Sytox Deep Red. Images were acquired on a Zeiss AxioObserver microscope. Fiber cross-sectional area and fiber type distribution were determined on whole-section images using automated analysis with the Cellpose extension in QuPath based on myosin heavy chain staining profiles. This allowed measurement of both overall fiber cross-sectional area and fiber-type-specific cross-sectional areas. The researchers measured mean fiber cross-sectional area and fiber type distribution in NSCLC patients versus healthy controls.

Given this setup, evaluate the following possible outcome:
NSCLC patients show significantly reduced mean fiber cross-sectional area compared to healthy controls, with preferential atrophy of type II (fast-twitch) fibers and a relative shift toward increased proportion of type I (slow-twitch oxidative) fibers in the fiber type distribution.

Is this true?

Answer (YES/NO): NO